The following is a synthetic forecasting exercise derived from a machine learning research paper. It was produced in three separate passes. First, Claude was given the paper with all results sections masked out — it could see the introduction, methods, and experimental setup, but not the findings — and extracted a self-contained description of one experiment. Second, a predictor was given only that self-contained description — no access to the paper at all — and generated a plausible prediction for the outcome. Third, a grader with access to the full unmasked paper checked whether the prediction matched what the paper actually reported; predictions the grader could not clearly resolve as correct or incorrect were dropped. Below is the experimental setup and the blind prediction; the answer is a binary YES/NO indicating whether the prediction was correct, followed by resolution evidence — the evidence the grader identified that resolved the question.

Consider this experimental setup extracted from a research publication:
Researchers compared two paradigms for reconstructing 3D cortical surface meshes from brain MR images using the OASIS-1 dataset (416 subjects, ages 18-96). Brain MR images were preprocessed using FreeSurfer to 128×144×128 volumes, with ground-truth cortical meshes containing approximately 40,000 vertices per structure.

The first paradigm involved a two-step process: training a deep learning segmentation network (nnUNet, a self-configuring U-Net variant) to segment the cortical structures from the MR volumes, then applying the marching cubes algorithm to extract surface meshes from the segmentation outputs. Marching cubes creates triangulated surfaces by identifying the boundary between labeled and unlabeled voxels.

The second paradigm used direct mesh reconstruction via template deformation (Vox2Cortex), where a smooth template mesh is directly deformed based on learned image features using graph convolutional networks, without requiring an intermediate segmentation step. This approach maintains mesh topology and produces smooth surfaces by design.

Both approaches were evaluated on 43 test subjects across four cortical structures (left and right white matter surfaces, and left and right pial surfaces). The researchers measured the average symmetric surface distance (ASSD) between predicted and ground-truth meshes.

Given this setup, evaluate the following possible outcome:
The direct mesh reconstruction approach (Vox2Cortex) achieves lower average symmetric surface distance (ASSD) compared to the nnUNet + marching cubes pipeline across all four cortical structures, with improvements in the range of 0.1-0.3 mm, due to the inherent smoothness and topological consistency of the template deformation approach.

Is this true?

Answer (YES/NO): NO